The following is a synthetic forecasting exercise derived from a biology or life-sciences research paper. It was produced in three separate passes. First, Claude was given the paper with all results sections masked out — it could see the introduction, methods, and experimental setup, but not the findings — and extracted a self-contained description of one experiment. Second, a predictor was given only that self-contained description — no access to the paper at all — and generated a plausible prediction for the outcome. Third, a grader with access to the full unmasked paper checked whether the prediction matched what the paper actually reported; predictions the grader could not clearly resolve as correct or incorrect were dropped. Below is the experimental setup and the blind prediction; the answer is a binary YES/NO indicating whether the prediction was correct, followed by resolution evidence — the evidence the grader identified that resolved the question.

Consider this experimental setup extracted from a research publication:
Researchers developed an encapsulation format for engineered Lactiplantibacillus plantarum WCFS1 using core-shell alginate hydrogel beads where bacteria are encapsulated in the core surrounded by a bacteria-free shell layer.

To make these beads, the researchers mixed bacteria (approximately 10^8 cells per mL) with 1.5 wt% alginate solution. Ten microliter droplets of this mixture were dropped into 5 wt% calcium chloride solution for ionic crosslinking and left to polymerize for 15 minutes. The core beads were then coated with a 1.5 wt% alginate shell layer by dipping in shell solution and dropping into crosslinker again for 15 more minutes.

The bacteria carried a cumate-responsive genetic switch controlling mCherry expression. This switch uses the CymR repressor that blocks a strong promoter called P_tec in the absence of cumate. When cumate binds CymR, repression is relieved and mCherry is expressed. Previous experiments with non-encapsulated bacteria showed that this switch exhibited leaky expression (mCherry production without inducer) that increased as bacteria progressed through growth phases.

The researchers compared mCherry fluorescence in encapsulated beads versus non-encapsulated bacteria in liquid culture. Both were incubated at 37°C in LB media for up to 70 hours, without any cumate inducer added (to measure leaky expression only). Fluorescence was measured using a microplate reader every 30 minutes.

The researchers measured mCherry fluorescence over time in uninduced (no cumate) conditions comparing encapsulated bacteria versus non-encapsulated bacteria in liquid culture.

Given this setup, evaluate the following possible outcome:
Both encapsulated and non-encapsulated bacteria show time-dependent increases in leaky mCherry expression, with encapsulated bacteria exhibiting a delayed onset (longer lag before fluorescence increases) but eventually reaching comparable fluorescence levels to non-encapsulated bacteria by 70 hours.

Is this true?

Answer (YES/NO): NO